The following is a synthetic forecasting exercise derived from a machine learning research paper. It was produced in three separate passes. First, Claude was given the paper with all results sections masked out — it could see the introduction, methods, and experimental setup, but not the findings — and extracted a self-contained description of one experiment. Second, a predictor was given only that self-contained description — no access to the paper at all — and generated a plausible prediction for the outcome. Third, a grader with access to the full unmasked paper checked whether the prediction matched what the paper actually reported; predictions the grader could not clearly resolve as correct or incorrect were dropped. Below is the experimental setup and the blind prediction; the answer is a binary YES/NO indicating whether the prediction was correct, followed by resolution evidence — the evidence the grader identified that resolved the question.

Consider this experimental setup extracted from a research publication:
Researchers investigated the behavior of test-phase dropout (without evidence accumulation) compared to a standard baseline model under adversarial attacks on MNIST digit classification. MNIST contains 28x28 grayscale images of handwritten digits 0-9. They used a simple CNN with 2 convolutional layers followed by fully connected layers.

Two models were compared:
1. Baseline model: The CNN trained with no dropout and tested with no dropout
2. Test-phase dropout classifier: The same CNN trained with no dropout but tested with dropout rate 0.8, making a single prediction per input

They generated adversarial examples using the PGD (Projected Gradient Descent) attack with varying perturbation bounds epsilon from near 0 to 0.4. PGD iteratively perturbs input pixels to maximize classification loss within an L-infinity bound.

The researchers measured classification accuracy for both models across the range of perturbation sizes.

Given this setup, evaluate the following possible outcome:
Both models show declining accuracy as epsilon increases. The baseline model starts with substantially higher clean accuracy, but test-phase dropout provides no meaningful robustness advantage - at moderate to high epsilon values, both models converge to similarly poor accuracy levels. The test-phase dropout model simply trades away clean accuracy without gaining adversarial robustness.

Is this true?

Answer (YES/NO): NO